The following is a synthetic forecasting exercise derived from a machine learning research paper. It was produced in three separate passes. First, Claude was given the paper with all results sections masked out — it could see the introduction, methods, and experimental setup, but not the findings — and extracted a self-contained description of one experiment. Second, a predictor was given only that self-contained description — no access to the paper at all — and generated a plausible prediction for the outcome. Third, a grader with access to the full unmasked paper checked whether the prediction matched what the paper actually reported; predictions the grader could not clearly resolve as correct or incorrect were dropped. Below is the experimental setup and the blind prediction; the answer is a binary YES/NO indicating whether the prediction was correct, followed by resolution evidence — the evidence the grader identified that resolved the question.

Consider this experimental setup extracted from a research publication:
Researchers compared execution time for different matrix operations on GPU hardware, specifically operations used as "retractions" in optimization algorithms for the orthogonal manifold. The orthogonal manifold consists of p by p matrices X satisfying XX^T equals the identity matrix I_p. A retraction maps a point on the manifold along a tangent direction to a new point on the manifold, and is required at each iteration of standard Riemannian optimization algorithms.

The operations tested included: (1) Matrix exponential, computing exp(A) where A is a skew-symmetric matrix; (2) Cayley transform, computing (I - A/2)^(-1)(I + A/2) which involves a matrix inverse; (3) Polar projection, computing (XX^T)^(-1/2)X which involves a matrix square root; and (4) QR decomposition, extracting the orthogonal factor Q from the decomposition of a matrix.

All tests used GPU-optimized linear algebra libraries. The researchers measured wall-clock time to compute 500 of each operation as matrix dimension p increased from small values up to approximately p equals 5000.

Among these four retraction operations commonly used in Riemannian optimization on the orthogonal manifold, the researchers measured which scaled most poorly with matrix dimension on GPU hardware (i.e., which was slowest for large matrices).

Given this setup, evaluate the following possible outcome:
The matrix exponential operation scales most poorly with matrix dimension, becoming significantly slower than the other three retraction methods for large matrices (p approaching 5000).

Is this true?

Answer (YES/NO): NO